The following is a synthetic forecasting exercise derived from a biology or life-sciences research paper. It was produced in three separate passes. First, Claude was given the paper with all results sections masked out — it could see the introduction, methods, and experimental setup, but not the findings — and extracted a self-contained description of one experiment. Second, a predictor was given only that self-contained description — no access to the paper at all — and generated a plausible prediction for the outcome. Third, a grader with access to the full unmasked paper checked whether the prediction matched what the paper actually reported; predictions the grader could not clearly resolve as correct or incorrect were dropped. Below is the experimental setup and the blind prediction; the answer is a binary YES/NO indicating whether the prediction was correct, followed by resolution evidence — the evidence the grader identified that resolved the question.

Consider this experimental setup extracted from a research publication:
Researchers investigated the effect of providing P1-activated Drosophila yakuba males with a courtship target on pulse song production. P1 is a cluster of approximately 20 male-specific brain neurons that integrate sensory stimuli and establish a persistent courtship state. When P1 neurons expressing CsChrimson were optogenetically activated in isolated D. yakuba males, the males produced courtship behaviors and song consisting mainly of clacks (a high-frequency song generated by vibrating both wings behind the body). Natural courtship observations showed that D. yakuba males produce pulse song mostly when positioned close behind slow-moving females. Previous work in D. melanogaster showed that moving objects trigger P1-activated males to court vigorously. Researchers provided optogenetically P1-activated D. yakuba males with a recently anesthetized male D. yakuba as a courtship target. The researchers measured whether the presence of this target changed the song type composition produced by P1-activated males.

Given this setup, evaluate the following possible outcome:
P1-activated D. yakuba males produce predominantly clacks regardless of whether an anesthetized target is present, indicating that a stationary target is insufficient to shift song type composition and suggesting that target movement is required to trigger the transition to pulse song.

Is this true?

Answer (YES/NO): NO